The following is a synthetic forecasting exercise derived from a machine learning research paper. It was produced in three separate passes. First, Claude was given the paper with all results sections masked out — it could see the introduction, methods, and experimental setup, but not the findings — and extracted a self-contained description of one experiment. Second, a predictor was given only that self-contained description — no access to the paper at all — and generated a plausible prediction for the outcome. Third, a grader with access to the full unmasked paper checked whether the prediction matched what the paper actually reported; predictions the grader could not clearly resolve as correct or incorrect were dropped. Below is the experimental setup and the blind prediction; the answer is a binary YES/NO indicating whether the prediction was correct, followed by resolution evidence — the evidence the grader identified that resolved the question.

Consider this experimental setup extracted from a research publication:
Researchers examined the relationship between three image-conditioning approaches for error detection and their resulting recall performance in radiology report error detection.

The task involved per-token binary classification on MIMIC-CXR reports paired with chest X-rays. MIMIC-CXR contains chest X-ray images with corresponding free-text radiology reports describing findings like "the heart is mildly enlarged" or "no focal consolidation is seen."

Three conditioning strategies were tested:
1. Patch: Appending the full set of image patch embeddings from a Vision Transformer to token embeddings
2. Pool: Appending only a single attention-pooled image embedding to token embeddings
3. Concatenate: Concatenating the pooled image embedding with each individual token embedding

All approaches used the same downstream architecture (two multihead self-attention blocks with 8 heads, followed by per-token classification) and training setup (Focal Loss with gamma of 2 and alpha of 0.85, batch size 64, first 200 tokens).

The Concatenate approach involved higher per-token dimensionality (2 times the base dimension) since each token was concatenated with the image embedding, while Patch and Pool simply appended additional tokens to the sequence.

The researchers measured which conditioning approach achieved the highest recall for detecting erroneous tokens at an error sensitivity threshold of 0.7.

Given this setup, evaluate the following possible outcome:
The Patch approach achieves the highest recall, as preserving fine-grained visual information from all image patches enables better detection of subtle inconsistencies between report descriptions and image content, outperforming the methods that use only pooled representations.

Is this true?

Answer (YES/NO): NO